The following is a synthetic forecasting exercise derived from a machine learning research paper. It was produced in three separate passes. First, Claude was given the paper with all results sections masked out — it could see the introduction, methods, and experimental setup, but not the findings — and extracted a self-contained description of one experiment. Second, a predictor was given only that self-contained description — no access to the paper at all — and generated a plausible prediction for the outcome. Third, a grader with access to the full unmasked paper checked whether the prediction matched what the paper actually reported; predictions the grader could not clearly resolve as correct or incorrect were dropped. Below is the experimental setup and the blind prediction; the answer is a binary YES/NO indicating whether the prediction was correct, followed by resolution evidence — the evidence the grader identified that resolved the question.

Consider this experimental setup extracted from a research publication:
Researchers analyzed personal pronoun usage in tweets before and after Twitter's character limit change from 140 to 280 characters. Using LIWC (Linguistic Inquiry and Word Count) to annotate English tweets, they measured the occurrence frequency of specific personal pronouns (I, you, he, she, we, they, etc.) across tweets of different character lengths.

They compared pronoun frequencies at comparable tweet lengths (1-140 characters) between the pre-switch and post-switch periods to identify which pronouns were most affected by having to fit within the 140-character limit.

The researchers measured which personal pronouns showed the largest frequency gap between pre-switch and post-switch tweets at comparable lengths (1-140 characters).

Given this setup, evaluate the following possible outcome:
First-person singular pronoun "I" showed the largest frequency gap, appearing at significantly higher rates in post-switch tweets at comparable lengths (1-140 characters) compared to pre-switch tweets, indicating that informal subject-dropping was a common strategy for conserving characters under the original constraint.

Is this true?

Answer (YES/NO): NO